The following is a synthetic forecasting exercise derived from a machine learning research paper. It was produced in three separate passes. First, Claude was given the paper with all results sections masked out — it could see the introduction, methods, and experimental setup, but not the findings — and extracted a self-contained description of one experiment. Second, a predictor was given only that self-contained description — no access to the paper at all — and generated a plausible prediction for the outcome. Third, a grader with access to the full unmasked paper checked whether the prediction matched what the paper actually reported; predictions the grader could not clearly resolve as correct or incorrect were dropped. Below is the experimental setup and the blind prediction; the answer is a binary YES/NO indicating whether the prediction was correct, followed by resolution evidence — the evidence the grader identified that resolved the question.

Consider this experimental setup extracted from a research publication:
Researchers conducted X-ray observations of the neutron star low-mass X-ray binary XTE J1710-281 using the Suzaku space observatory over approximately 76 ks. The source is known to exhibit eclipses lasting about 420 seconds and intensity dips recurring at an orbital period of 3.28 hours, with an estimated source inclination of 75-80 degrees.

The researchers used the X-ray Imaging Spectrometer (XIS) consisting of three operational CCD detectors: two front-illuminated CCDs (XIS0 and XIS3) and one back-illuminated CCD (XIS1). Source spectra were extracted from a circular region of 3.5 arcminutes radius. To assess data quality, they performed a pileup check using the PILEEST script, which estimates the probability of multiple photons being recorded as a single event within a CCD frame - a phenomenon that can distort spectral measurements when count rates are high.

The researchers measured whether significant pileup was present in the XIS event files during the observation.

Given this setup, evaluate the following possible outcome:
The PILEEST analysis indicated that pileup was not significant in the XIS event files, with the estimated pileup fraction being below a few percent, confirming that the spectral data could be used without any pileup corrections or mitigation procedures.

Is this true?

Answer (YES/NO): NO